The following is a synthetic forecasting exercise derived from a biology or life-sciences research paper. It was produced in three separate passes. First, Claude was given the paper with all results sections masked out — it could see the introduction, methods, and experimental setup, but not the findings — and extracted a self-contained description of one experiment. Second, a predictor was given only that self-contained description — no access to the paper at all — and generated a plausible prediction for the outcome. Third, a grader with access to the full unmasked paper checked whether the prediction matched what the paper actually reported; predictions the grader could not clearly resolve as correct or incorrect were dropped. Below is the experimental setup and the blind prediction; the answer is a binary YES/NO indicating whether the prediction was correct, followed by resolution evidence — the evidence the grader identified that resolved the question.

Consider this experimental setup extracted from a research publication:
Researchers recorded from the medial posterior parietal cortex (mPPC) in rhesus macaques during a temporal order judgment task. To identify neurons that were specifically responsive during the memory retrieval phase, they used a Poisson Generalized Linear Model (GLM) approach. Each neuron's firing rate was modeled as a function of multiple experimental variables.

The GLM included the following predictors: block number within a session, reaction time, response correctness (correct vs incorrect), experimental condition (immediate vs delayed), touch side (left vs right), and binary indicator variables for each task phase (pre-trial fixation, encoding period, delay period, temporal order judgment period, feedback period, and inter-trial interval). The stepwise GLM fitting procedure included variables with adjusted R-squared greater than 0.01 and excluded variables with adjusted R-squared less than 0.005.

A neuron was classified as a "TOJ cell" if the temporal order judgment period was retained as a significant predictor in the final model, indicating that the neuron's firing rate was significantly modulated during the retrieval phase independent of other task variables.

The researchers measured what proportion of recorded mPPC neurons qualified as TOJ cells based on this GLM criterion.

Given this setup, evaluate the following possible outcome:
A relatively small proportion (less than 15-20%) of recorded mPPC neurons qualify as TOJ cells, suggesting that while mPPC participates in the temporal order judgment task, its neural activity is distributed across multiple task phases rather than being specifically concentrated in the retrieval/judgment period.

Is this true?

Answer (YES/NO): NO